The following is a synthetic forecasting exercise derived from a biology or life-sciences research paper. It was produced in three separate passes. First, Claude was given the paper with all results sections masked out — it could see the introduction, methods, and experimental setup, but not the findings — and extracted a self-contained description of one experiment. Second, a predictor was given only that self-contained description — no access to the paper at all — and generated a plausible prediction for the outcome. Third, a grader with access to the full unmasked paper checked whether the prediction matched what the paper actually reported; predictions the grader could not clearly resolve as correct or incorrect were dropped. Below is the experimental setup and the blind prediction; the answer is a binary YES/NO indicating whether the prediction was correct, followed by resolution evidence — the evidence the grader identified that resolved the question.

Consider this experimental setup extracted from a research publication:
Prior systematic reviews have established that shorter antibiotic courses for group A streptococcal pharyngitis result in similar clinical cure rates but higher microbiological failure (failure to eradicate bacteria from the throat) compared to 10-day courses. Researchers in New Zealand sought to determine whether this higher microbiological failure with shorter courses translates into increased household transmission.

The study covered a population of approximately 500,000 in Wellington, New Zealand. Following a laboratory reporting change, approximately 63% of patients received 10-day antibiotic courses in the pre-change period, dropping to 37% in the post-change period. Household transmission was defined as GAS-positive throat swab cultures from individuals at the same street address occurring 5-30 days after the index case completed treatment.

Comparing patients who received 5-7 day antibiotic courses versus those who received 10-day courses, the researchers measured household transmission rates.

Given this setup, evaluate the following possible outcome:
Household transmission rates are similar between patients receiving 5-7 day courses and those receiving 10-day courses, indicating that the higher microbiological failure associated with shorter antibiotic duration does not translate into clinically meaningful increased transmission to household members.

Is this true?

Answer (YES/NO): YES